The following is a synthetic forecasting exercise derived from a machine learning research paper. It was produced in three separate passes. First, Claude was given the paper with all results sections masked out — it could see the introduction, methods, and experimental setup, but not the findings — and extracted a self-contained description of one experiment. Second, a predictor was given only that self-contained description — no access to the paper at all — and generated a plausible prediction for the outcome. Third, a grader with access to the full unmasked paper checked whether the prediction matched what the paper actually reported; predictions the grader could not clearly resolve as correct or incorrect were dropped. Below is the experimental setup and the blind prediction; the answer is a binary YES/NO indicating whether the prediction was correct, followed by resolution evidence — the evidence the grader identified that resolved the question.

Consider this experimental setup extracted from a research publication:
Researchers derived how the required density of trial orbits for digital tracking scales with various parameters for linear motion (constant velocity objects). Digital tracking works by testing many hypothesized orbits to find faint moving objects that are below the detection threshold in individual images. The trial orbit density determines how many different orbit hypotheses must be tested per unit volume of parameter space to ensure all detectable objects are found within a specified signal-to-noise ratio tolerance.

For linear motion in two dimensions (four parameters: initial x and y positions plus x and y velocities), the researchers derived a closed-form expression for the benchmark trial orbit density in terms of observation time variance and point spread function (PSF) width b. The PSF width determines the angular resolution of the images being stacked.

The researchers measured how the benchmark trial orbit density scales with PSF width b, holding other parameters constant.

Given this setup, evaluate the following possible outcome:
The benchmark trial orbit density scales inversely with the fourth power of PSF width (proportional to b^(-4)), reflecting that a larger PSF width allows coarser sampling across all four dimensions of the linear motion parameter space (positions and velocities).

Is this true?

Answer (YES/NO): YES